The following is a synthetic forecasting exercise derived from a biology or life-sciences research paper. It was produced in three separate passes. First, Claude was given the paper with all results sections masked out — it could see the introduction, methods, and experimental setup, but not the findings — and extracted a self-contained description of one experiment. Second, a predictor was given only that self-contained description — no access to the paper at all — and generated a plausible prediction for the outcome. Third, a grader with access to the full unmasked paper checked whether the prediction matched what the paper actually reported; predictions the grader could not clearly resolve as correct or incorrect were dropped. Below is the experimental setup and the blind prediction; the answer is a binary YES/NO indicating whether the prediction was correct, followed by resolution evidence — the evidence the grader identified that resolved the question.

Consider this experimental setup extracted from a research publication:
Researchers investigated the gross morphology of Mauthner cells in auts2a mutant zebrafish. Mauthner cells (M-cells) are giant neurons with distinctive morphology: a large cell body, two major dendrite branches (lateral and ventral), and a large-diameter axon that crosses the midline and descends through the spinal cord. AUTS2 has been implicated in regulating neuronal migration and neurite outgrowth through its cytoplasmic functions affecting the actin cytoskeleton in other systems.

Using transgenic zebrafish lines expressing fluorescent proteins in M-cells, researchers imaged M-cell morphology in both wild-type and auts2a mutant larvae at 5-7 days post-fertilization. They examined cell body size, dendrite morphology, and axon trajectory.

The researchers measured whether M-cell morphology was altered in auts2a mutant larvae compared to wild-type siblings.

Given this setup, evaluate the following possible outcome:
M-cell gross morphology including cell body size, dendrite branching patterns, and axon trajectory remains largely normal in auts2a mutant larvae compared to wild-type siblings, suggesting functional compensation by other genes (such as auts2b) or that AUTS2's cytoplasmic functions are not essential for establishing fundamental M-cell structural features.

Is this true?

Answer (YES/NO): NO